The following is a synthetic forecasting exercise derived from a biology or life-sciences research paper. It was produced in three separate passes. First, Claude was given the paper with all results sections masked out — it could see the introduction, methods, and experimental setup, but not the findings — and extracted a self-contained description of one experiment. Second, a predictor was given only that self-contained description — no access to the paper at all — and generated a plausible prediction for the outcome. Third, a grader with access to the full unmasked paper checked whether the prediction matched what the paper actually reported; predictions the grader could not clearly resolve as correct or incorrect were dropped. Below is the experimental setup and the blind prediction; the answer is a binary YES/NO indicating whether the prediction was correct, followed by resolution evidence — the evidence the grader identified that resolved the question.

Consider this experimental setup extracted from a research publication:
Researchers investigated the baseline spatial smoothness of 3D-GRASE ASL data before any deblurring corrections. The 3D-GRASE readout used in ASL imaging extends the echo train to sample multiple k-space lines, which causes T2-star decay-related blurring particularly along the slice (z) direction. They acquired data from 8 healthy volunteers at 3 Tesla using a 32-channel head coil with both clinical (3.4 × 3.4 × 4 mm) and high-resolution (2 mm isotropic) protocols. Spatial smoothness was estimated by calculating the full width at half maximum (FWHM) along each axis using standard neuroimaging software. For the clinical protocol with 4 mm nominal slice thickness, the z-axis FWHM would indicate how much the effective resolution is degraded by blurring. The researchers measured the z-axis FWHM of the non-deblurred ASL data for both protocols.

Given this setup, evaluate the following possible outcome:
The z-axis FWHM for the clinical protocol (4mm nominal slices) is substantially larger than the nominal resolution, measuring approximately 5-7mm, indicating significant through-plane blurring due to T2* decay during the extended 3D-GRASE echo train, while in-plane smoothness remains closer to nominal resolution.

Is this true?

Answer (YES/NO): NO